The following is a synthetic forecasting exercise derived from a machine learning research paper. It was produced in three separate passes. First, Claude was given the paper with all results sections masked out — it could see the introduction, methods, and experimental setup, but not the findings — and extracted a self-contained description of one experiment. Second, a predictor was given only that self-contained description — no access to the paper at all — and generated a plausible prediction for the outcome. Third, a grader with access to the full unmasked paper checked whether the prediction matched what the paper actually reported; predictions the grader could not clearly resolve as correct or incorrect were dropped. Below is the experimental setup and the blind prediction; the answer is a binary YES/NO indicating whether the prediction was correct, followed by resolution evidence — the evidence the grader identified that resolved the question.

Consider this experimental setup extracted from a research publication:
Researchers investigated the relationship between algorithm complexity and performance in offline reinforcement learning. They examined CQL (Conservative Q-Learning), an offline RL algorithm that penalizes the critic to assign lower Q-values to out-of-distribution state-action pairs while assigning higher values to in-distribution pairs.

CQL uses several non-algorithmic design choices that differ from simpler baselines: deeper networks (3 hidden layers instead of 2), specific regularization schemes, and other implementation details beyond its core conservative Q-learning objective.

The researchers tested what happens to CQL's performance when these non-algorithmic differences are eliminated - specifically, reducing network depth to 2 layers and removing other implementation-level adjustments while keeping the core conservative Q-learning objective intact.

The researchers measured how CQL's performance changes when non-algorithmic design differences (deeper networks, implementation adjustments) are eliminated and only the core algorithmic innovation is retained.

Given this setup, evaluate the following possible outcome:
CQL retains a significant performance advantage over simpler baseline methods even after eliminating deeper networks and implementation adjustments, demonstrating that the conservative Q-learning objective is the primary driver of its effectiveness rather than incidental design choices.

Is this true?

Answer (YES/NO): NO